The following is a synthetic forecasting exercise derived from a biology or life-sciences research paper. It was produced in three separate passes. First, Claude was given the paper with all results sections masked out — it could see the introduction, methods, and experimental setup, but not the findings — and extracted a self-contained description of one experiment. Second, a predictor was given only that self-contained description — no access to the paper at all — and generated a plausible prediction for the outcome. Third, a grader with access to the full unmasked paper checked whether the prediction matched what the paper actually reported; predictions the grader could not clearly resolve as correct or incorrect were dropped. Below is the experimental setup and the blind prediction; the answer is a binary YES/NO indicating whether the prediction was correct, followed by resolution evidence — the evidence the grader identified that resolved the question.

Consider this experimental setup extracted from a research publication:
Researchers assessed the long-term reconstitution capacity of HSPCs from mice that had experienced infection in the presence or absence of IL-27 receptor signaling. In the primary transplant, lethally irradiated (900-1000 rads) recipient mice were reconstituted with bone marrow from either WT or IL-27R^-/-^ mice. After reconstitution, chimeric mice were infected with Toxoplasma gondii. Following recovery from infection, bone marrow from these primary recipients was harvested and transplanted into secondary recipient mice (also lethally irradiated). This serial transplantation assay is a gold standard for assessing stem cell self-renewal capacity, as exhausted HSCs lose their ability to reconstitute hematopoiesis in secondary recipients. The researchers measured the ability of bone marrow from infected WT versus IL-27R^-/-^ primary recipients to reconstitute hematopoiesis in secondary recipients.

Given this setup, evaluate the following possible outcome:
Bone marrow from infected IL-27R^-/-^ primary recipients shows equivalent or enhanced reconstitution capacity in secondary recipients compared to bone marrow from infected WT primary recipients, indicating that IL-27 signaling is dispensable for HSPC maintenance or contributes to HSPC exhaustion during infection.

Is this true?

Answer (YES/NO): NO